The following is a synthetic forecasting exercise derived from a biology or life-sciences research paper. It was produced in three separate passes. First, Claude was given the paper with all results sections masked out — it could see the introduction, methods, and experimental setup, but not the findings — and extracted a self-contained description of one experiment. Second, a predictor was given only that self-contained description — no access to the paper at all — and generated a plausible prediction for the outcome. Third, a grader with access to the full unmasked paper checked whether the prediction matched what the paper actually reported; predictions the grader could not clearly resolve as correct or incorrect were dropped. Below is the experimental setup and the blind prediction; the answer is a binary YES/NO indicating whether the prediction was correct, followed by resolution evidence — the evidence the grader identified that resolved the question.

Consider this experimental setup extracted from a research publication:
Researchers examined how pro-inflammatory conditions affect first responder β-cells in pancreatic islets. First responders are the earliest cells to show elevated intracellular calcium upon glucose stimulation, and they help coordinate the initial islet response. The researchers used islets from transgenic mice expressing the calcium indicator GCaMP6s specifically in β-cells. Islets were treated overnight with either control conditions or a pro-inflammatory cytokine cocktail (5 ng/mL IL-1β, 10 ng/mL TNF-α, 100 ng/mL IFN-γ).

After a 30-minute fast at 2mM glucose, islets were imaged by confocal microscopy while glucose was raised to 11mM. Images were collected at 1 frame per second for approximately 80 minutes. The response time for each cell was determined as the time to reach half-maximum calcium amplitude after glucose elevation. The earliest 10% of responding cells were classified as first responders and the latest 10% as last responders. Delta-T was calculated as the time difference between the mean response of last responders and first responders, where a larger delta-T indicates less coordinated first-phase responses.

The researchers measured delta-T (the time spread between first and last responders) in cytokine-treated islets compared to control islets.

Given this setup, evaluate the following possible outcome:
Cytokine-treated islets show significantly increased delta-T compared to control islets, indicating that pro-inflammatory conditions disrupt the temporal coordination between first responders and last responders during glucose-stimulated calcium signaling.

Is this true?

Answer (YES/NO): YES